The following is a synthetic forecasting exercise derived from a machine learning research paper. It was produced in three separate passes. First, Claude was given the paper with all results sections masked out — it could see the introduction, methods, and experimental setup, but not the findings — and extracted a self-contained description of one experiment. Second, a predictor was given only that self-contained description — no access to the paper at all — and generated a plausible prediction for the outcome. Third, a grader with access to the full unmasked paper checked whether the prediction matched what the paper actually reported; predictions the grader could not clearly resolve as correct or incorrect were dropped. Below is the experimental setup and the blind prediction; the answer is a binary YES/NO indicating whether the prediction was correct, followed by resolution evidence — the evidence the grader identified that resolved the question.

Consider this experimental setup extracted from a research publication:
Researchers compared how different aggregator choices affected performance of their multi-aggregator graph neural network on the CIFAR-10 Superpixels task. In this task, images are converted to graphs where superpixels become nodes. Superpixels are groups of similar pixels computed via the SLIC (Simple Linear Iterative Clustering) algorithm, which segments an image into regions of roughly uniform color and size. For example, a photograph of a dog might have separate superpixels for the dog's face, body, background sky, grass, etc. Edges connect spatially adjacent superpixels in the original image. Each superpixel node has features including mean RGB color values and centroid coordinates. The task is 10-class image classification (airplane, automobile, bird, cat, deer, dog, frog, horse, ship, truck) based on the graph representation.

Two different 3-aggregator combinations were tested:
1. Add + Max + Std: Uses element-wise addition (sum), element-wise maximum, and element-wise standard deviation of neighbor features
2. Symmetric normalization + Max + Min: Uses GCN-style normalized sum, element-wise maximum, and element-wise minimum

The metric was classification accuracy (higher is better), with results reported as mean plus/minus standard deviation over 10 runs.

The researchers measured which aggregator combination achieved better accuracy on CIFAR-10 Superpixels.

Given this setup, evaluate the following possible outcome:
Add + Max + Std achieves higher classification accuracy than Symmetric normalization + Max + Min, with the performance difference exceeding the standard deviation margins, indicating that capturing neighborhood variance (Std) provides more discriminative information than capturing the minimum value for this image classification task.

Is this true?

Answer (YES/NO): NO